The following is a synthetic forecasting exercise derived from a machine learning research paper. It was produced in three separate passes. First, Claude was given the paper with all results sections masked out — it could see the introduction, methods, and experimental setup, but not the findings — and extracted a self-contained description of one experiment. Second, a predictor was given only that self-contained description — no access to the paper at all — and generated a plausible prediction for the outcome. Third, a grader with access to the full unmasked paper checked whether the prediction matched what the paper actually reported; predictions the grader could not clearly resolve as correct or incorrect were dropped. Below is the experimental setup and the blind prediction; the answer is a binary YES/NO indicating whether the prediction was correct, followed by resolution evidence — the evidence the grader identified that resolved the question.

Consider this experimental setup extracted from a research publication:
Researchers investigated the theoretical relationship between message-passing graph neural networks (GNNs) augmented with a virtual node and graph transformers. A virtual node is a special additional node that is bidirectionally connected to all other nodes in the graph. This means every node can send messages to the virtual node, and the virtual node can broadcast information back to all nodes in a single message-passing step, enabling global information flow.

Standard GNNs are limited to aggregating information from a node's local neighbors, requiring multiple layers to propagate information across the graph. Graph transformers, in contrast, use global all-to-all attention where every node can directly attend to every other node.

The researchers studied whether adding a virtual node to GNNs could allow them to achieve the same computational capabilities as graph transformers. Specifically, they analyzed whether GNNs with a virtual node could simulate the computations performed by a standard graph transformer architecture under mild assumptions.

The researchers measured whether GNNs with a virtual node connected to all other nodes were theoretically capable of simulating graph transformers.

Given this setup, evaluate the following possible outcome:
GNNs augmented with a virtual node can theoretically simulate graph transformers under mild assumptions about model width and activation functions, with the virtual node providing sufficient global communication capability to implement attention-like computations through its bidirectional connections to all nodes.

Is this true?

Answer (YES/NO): YES